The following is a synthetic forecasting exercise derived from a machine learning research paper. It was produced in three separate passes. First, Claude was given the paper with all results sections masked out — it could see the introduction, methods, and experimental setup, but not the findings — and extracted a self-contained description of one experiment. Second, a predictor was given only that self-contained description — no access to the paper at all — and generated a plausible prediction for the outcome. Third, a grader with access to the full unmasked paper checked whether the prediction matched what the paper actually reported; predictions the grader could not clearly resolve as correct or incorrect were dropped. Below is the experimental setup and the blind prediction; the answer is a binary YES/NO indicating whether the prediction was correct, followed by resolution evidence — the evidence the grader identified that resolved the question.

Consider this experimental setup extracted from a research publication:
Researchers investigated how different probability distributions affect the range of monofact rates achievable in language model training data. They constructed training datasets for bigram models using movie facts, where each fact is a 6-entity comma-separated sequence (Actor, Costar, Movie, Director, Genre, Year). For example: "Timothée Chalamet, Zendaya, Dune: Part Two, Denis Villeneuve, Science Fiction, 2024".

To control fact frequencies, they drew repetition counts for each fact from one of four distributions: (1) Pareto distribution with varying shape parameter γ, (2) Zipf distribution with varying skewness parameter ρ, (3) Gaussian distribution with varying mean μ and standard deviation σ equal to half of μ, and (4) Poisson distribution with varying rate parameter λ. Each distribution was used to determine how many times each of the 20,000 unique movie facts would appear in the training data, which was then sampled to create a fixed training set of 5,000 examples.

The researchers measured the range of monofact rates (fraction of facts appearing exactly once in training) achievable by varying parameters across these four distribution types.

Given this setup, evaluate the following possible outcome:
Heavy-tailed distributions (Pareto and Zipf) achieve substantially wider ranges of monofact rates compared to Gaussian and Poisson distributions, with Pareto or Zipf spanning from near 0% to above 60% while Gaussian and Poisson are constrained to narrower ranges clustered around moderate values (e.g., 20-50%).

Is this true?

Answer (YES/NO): NO